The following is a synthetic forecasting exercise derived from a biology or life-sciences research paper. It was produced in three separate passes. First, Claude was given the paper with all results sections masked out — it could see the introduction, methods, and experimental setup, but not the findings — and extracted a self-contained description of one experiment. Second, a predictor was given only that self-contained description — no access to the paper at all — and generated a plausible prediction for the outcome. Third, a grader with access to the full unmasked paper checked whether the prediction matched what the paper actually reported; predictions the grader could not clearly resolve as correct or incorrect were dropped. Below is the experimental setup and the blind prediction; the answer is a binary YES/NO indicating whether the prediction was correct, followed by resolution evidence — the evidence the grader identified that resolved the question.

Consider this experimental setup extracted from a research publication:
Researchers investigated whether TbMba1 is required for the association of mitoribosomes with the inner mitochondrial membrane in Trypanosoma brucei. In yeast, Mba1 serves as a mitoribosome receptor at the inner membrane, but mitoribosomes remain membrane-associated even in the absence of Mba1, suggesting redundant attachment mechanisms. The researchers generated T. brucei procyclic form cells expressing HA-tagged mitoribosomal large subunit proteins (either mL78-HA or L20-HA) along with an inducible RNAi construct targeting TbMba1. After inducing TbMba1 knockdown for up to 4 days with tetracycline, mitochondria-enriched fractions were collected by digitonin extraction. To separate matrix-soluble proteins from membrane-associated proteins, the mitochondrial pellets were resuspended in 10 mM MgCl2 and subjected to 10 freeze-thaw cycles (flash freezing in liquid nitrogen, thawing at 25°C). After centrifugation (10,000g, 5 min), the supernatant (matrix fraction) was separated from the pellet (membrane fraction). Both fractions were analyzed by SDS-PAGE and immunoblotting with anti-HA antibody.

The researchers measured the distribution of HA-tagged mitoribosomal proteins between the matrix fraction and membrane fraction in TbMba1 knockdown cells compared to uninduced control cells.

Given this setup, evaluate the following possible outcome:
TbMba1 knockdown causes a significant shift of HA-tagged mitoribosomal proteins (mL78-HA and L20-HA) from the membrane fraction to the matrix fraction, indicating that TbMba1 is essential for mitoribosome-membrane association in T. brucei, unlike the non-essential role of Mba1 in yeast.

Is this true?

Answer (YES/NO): NO